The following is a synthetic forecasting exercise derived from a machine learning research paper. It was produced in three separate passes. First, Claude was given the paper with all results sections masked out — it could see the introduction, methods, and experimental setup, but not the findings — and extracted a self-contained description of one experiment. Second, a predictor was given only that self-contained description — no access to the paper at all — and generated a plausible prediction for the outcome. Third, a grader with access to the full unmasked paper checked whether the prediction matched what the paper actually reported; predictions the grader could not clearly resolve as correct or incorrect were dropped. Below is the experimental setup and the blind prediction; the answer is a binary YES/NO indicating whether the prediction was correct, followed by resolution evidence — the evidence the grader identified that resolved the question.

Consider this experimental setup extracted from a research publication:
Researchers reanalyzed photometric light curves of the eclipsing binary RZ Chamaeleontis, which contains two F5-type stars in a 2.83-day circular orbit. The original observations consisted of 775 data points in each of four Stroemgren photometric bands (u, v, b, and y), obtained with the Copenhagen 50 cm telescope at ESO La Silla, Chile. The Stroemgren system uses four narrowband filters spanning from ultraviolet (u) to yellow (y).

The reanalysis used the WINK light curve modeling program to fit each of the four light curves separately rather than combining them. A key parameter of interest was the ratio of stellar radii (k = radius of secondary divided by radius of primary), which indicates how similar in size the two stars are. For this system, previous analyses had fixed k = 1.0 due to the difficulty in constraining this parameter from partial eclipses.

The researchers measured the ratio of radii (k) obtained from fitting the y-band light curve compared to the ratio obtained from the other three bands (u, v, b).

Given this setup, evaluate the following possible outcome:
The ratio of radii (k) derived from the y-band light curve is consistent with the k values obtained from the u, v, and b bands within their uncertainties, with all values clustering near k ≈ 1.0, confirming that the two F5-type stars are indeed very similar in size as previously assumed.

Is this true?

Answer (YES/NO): NO